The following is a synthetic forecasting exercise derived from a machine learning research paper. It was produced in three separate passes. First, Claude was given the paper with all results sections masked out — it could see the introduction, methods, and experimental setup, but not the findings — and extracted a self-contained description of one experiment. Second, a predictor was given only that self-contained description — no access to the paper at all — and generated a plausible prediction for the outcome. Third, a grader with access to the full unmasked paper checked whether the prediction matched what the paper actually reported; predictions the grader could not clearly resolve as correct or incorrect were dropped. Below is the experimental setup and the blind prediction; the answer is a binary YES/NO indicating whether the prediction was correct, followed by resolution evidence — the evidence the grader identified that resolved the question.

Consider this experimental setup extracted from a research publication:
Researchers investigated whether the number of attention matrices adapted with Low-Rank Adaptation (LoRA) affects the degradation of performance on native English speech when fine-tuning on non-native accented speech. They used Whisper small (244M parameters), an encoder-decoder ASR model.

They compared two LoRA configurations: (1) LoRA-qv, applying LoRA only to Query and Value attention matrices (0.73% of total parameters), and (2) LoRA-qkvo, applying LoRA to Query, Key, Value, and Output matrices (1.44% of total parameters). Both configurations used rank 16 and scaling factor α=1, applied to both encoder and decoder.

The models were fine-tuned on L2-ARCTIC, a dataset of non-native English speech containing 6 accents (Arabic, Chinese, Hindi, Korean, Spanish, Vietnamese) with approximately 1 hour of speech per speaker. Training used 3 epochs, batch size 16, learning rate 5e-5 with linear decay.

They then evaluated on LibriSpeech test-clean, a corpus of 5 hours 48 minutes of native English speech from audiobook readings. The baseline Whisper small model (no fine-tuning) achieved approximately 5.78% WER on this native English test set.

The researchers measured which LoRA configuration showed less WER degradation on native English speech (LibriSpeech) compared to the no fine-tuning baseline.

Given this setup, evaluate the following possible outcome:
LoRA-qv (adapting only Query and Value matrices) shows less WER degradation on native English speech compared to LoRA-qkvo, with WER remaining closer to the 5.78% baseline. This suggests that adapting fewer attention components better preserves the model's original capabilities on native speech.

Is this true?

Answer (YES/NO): YES